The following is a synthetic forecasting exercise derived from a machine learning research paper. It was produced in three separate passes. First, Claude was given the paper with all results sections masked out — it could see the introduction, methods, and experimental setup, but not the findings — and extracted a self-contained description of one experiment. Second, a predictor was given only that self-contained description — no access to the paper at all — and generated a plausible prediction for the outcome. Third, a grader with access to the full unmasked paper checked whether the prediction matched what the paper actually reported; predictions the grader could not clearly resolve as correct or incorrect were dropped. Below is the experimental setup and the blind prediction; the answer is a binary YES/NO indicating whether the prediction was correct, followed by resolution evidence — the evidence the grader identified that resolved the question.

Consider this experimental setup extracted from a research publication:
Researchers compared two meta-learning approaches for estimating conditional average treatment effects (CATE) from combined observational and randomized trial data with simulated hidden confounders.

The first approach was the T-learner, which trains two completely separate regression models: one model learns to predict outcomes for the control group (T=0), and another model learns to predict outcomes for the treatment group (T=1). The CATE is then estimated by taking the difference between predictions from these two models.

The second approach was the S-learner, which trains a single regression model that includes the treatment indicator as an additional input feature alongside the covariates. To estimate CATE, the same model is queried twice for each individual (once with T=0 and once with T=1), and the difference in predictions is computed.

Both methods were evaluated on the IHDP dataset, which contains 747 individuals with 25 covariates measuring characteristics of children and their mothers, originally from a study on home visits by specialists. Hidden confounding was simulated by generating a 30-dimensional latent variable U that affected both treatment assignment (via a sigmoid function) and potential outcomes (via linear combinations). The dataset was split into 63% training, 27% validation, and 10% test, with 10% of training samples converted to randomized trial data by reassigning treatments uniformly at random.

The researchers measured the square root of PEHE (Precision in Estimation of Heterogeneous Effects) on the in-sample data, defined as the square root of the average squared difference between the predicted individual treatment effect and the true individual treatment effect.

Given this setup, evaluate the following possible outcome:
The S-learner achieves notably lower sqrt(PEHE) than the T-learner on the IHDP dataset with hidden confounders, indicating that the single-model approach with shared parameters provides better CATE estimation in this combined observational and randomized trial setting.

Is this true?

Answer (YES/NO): NO